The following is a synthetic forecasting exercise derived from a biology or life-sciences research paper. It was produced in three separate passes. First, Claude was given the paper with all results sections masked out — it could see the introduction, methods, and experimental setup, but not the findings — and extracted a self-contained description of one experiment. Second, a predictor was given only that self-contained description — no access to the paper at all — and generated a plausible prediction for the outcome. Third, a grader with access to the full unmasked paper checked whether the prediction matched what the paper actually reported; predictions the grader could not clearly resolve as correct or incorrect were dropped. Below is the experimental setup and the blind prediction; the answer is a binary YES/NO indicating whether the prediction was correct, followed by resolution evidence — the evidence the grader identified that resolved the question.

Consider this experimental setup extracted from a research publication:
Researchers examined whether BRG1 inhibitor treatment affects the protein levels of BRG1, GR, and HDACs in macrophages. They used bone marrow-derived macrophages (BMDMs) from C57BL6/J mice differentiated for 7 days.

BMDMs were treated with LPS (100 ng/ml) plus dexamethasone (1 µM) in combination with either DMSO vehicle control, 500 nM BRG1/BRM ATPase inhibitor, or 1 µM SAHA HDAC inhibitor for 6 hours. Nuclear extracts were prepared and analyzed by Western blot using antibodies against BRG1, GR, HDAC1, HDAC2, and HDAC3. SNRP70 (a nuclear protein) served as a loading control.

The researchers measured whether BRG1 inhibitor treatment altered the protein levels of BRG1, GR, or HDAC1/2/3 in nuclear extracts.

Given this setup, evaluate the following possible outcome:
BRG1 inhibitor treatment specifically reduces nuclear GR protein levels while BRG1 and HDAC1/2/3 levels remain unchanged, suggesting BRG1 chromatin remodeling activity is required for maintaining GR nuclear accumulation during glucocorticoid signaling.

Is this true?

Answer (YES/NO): NO